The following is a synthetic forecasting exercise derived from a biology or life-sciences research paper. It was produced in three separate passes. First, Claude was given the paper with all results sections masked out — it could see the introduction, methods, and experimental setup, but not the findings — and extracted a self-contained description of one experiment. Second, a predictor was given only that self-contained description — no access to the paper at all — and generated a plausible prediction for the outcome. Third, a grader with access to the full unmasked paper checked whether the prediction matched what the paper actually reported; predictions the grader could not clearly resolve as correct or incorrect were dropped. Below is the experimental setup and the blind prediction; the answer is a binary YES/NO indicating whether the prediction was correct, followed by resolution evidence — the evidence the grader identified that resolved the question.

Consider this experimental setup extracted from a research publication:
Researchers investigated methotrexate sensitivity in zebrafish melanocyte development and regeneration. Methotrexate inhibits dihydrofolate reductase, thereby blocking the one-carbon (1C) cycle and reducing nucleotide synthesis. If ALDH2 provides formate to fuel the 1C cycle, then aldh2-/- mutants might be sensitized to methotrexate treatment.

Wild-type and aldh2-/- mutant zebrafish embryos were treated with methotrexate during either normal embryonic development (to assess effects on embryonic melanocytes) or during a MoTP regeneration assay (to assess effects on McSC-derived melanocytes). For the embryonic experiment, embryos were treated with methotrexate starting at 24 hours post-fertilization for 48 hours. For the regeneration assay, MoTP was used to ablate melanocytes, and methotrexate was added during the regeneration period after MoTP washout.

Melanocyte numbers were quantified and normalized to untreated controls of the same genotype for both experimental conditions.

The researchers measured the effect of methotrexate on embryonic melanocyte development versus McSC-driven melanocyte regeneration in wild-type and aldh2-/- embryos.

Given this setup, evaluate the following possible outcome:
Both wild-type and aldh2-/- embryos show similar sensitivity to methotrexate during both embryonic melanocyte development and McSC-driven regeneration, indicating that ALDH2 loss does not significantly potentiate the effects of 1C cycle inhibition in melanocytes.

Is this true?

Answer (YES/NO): NO